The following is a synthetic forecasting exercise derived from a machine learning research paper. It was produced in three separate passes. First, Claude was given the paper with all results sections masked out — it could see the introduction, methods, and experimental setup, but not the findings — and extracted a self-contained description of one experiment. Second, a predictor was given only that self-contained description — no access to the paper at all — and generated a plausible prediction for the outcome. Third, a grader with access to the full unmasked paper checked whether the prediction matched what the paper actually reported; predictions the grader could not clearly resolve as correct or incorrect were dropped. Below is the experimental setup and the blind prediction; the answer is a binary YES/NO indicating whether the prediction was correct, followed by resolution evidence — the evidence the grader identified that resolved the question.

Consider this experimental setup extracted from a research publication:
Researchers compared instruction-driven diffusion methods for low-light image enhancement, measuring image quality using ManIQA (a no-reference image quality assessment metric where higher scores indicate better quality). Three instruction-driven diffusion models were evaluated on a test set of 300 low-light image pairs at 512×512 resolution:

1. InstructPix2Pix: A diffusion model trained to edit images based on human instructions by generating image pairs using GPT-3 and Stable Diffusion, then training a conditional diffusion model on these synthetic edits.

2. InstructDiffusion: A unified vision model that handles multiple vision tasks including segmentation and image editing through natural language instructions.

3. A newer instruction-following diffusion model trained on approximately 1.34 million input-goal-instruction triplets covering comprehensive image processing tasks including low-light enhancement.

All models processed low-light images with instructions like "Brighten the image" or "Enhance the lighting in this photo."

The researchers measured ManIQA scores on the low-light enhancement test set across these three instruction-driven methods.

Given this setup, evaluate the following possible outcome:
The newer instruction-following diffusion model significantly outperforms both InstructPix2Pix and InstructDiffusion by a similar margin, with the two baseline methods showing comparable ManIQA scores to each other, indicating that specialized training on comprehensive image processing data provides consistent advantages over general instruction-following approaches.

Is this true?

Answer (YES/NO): NO